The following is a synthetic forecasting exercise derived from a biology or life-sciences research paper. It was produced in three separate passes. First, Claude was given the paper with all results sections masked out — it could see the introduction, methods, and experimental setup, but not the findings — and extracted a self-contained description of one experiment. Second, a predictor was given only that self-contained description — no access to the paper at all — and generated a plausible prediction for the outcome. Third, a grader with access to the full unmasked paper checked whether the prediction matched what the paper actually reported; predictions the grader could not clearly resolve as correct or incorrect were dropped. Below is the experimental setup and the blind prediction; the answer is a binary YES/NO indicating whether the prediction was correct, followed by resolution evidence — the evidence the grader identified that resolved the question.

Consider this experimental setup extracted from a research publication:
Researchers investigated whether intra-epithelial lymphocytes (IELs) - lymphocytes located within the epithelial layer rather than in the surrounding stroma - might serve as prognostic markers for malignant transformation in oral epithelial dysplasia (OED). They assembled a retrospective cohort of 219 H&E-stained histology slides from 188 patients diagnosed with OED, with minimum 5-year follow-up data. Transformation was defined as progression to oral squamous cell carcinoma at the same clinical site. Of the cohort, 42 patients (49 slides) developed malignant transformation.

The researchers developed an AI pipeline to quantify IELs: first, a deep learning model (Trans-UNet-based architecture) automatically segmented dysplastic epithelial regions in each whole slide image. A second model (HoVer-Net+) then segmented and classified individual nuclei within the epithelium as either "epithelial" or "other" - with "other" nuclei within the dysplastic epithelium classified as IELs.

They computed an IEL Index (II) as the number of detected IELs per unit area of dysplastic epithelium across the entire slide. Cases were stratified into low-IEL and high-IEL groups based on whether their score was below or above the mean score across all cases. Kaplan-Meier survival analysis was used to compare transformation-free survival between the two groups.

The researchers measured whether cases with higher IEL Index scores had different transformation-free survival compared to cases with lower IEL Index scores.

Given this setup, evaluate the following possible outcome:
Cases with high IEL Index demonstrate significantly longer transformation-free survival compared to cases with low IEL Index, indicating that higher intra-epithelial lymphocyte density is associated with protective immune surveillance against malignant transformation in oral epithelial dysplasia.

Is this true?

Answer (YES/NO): NO